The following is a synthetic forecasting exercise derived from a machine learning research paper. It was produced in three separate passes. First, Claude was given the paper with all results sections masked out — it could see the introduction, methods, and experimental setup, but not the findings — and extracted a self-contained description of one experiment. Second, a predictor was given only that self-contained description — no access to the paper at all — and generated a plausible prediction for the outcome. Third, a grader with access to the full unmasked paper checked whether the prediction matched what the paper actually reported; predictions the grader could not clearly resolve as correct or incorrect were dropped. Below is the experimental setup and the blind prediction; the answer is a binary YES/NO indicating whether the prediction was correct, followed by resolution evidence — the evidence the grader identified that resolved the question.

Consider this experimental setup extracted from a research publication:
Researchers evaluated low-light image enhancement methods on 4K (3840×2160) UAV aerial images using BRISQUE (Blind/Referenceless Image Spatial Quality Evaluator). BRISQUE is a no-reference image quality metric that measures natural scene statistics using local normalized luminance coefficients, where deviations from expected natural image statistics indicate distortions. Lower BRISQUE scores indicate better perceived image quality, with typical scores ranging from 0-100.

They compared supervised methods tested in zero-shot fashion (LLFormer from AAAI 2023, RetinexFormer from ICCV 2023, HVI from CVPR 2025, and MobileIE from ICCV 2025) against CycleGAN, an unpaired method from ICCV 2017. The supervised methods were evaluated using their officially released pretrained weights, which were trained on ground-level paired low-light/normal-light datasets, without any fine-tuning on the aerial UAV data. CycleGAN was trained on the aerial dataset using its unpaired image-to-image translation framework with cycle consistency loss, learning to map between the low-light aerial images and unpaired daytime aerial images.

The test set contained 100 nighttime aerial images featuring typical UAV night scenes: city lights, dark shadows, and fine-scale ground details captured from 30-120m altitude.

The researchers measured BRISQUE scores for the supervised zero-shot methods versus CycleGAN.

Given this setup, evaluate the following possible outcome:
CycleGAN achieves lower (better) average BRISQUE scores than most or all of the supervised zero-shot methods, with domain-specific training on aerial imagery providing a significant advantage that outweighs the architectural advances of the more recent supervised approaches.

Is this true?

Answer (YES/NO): YES